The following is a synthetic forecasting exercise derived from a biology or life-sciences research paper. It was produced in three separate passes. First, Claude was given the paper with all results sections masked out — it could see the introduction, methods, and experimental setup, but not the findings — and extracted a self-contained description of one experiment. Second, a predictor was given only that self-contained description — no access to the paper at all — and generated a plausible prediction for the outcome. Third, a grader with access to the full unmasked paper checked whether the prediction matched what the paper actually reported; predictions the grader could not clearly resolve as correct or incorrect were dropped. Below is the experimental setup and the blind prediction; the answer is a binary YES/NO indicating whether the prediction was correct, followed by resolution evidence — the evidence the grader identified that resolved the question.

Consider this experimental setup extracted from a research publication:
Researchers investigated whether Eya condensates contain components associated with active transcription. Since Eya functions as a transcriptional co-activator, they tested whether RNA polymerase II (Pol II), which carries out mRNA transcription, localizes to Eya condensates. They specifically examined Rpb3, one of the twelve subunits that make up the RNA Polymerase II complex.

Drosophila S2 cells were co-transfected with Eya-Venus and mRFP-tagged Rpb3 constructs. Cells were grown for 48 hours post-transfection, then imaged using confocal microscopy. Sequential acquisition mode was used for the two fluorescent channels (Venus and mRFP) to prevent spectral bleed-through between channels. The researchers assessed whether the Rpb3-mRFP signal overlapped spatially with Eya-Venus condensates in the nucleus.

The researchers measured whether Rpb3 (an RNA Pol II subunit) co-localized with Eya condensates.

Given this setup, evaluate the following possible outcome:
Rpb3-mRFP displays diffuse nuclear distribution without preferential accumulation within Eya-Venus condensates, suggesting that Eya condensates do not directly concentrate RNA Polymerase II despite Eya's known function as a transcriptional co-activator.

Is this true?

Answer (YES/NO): NO